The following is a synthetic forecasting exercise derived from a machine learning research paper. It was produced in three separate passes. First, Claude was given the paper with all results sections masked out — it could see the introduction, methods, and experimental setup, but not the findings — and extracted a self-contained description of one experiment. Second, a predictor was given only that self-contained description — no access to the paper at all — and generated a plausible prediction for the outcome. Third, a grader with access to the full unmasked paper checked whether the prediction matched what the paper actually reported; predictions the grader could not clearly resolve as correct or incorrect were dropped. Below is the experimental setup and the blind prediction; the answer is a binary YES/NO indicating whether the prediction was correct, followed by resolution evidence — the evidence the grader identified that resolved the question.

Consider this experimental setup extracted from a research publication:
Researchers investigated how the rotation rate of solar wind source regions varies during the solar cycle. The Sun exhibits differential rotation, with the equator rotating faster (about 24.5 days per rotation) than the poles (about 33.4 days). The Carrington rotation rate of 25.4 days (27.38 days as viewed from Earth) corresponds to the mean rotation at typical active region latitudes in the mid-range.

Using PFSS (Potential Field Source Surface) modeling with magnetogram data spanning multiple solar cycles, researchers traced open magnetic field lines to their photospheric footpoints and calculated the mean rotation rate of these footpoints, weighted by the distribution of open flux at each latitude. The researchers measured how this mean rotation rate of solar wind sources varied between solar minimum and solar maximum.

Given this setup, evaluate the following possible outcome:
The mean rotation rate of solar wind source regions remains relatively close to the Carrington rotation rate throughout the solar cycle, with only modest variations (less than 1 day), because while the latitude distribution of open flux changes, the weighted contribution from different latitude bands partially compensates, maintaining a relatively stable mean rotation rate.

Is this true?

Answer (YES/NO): NO